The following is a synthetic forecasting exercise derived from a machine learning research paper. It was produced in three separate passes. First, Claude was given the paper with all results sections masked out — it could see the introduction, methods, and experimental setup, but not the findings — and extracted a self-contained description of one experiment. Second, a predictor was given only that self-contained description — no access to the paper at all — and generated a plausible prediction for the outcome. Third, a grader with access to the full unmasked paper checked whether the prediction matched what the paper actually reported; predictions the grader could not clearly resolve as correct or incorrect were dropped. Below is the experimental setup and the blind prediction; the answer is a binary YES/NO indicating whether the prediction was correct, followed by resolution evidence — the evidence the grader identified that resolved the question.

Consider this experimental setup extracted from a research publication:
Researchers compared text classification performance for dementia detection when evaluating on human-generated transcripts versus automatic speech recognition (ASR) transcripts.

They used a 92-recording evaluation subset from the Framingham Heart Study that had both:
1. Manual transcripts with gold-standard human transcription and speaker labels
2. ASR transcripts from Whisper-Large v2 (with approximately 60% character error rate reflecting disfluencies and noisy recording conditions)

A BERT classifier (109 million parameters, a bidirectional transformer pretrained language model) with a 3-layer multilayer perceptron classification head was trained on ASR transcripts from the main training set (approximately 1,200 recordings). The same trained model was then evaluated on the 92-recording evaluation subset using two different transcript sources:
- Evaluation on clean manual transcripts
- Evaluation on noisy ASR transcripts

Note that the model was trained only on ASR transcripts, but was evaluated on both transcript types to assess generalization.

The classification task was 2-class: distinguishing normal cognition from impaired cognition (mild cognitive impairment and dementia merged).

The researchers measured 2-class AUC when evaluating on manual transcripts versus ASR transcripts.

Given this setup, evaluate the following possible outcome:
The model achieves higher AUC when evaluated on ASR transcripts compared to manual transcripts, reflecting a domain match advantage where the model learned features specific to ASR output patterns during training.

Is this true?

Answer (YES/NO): NO